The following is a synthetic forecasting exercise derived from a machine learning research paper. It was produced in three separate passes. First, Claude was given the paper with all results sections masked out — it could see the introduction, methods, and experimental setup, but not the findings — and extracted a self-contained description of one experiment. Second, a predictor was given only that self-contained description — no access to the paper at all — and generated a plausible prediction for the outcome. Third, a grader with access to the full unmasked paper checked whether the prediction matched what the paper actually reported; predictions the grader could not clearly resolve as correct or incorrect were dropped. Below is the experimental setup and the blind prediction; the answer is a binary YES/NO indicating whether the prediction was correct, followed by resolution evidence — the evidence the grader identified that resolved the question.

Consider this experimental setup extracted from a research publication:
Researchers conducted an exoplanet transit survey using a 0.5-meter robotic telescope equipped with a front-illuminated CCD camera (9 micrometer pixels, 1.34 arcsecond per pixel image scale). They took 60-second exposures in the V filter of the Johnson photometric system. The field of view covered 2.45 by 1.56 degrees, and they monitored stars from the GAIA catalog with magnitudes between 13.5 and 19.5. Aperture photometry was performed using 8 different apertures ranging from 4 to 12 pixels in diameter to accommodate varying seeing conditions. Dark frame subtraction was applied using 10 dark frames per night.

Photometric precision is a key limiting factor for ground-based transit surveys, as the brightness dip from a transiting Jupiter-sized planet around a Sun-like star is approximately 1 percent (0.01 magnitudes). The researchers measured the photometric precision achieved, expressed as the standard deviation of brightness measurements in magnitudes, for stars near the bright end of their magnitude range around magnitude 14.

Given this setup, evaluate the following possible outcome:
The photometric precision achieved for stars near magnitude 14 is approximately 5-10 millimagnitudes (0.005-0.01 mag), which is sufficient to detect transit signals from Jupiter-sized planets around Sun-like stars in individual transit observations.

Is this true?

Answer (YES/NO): YES